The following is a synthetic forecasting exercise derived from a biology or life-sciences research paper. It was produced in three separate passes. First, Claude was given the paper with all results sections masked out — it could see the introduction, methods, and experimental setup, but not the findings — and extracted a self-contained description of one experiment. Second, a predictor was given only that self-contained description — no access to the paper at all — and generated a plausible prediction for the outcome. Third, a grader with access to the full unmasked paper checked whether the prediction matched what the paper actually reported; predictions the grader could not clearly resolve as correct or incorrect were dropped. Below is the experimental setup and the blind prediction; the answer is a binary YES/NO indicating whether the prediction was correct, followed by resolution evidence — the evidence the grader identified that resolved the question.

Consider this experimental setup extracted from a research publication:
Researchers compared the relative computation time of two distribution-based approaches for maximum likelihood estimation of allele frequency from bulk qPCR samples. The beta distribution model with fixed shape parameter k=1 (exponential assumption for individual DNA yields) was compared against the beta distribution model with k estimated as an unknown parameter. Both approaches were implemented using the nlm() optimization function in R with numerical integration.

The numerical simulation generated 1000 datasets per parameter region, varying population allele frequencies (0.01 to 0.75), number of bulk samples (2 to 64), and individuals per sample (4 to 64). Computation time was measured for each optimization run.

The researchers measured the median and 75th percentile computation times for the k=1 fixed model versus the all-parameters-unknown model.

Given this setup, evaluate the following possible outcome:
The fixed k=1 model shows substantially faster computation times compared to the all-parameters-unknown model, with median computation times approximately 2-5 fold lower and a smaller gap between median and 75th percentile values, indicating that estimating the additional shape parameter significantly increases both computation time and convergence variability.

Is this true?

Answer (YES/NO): YES